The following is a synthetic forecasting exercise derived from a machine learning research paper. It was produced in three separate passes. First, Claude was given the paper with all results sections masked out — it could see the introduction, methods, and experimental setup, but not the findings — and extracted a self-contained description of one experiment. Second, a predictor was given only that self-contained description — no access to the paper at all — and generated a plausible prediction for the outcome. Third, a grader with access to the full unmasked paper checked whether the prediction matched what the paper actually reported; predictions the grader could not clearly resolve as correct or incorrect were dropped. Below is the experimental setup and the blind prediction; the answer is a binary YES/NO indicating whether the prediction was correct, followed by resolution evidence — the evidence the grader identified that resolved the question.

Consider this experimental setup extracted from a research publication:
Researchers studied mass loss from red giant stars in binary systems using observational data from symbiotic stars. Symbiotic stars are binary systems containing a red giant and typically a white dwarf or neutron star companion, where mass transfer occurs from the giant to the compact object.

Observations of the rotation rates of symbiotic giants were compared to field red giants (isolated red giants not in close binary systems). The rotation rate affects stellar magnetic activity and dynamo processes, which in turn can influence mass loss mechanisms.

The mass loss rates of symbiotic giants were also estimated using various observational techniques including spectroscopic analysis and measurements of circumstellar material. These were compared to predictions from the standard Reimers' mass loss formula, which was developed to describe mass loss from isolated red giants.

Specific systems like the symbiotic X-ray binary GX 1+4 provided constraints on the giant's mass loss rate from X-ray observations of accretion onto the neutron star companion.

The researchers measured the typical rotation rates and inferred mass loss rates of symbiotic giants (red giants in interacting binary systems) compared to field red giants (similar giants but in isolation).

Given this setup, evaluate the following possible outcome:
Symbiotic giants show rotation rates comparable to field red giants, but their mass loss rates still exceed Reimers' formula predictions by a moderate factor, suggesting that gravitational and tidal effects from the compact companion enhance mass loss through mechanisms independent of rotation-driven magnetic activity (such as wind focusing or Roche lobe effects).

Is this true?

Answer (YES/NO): NO